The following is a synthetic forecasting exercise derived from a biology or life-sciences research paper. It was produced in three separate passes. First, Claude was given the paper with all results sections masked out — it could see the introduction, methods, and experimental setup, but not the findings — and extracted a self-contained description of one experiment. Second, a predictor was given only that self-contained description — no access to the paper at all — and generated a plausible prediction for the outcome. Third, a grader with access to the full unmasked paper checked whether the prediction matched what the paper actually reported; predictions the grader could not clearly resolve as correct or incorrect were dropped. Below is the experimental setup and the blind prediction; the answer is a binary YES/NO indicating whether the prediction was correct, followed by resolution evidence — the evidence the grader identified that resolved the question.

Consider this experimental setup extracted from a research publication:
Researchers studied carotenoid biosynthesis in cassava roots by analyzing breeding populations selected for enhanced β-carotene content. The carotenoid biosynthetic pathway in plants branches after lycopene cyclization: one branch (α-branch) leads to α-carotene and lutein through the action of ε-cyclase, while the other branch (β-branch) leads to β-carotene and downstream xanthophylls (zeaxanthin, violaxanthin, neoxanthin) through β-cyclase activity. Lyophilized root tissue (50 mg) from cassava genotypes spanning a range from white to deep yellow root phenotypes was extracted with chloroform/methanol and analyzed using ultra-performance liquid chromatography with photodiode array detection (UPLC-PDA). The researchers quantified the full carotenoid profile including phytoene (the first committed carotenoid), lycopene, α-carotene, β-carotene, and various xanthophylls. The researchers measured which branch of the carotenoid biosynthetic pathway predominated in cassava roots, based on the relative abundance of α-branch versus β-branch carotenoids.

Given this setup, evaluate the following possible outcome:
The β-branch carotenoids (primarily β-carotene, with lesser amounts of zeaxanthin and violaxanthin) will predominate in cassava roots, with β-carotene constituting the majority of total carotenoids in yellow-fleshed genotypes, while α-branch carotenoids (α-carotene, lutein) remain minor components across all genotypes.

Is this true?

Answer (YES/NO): YES